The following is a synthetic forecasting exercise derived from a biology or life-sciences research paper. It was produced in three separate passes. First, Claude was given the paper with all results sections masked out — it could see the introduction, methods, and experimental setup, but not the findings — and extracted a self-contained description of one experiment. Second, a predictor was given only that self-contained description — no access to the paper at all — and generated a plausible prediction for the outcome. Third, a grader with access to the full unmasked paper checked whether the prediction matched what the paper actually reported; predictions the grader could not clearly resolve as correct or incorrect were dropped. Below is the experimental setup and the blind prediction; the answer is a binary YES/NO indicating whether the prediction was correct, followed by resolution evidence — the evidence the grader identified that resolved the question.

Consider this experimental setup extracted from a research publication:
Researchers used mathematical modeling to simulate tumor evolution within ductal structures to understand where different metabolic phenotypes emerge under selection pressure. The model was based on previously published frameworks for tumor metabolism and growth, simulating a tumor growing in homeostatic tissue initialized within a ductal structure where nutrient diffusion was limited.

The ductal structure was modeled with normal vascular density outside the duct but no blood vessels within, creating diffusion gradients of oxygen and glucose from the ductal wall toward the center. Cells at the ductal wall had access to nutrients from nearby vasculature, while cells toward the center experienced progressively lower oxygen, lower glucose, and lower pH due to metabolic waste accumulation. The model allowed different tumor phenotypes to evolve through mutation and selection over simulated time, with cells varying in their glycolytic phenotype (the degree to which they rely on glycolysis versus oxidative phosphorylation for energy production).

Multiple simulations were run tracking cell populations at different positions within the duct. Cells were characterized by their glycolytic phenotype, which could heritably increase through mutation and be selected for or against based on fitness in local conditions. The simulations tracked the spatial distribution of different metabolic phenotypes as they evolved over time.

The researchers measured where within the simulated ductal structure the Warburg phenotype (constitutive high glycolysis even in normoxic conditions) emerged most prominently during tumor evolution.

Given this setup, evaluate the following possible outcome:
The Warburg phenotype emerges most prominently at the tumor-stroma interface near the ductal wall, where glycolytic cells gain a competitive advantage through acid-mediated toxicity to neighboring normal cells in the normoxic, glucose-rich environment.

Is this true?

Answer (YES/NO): NO